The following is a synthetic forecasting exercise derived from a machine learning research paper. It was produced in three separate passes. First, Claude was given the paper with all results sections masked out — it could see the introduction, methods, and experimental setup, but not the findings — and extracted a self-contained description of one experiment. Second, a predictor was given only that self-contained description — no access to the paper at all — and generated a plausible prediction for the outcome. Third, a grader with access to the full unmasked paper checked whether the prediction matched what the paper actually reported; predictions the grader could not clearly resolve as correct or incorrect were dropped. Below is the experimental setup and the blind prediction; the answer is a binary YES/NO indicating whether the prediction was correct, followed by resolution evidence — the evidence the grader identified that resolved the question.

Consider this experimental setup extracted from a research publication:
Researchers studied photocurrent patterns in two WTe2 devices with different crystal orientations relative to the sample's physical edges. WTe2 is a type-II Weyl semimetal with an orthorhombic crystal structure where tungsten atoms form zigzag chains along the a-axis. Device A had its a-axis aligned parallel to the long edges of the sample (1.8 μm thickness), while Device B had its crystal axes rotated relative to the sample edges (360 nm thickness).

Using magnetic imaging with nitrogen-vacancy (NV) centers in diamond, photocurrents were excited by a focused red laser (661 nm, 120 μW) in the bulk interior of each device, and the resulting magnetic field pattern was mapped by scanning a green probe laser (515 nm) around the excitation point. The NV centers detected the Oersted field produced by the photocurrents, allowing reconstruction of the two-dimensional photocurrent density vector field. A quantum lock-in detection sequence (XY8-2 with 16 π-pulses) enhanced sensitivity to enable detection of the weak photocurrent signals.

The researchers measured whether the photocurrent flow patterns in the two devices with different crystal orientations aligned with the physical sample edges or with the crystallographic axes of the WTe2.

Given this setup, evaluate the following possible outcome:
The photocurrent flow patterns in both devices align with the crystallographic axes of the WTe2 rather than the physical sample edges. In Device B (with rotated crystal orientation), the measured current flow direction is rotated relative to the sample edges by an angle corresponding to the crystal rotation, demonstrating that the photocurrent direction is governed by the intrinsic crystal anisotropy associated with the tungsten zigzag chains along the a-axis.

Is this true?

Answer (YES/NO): YES